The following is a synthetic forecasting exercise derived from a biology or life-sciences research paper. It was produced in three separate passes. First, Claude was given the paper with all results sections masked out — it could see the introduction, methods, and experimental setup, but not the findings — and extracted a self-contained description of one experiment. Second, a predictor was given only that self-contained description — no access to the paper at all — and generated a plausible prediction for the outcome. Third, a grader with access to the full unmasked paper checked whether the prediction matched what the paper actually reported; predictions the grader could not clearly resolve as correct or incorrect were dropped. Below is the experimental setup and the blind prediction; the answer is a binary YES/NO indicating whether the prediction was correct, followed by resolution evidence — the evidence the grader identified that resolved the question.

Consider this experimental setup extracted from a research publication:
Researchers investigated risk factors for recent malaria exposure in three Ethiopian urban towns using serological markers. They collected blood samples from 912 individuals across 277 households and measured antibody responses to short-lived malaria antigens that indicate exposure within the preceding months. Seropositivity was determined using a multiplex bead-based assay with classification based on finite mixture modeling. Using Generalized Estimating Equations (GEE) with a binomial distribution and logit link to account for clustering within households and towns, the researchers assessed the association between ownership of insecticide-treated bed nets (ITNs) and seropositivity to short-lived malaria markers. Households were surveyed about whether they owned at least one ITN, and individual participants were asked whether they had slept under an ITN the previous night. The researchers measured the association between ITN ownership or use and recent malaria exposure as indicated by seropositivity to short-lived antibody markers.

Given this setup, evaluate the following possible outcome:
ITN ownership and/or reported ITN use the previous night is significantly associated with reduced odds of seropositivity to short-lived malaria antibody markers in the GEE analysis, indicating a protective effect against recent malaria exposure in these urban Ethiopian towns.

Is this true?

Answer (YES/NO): NO